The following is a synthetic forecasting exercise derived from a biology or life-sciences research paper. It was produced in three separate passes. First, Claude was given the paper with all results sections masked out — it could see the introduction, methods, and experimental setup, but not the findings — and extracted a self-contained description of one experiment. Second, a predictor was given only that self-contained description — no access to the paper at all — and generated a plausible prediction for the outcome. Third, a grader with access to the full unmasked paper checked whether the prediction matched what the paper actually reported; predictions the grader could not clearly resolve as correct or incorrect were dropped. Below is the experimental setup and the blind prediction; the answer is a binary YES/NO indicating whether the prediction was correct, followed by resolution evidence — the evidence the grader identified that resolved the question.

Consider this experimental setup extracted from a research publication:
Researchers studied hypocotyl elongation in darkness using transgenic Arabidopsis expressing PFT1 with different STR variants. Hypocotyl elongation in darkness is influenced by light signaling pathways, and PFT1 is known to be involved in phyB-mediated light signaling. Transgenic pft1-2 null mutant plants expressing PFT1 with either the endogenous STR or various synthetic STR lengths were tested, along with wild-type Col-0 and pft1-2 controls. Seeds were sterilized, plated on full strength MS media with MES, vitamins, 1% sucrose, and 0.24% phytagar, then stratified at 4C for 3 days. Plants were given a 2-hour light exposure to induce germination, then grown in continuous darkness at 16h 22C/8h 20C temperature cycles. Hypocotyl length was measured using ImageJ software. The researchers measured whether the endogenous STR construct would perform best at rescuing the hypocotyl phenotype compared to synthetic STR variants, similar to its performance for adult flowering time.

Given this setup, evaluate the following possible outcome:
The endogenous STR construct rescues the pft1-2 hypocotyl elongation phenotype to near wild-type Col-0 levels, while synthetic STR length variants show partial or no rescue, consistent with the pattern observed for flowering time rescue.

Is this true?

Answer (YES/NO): NO